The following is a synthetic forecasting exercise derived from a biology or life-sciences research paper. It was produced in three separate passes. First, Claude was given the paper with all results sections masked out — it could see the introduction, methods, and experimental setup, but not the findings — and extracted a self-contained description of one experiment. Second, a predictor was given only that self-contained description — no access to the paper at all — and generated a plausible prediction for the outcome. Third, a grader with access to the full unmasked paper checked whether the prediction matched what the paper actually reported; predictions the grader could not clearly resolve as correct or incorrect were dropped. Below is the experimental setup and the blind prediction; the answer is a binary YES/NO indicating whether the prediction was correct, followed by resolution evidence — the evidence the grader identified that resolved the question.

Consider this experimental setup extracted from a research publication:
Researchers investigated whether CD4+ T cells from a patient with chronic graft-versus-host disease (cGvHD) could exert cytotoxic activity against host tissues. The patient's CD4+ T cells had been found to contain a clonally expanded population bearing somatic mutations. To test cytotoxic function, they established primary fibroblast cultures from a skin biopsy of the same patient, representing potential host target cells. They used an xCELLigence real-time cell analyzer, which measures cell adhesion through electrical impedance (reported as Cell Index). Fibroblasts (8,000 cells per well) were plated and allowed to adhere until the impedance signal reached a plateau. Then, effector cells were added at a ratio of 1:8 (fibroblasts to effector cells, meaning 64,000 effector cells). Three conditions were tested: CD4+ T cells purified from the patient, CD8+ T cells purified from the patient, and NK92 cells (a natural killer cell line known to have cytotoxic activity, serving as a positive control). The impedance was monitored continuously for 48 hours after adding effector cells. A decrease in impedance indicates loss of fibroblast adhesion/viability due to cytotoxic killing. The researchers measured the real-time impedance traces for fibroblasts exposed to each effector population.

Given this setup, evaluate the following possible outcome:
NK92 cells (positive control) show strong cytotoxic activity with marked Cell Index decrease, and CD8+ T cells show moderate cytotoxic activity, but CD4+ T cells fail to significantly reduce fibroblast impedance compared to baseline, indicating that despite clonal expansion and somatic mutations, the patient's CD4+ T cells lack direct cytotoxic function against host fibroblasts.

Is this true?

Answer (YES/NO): NO